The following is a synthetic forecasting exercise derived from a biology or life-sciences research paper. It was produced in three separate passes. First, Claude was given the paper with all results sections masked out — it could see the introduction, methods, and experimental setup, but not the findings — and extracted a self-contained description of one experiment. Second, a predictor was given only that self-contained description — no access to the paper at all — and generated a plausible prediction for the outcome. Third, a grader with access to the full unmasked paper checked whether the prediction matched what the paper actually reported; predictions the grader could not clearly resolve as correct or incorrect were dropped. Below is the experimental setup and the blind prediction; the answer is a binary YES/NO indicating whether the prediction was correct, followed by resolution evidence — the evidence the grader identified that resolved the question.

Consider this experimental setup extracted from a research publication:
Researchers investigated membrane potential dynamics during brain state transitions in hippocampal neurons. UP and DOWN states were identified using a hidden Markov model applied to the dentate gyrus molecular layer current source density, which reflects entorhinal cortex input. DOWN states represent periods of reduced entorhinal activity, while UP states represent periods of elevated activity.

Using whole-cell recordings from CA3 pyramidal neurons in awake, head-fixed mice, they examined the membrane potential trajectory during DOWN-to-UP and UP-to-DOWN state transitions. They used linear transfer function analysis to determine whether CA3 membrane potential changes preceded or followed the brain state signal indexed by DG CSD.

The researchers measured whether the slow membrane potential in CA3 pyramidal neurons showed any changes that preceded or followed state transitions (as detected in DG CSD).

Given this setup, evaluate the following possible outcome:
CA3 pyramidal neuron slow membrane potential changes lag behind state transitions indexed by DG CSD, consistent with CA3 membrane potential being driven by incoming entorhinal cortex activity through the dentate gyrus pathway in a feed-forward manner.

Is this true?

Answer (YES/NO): NO